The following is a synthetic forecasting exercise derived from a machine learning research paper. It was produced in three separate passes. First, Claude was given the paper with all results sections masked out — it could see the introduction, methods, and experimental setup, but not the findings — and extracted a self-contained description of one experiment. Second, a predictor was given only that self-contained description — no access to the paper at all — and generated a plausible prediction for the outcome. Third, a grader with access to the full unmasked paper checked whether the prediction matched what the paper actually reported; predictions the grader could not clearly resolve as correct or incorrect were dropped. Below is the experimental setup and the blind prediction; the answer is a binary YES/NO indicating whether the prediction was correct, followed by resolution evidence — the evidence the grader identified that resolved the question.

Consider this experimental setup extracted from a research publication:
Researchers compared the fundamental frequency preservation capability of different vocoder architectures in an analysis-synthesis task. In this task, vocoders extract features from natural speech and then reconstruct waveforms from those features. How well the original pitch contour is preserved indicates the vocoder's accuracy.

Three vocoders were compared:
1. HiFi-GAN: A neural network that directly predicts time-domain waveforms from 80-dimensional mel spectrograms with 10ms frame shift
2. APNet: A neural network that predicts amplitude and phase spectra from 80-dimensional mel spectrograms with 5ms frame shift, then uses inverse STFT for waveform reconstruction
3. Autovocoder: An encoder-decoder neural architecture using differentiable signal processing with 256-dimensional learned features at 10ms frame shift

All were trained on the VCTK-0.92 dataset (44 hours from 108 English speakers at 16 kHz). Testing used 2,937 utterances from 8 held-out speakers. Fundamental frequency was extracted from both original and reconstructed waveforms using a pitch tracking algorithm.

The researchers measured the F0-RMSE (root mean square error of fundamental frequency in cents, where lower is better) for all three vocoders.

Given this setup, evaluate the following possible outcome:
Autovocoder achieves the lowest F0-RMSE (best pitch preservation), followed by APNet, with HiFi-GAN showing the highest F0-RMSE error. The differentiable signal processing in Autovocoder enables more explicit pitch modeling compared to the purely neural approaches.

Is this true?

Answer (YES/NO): NO